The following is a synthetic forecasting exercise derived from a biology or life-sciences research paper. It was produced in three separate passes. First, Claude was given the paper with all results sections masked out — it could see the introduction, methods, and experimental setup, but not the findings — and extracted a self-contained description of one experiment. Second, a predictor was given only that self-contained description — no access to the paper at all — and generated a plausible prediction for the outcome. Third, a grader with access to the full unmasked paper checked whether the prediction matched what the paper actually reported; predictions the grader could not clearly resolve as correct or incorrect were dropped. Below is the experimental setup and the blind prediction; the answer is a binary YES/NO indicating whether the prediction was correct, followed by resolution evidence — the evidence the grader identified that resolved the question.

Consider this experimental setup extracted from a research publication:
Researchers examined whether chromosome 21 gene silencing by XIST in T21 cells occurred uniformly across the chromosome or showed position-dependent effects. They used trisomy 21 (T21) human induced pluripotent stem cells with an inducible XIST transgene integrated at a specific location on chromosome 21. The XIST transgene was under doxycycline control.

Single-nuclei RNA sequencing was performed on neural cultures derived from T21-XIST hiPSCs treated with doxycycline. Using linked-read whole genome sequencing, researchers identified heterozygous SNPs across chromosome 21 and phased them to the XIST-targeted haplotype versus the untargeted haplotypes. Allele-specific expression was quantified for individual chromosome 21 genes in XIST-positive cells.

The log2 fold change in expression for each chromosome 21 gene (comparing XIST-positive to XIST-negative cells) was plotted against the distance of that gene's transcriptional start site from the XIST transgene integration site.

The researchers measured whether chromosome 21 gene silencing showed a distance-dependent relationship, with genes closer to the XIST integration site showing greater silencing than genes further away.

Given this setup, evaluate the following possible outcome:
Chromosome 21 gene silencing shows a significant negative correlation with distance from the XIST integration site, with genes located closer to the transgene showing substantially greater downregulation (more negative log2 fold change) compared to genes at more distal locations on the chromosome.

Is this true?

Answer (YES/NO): NO